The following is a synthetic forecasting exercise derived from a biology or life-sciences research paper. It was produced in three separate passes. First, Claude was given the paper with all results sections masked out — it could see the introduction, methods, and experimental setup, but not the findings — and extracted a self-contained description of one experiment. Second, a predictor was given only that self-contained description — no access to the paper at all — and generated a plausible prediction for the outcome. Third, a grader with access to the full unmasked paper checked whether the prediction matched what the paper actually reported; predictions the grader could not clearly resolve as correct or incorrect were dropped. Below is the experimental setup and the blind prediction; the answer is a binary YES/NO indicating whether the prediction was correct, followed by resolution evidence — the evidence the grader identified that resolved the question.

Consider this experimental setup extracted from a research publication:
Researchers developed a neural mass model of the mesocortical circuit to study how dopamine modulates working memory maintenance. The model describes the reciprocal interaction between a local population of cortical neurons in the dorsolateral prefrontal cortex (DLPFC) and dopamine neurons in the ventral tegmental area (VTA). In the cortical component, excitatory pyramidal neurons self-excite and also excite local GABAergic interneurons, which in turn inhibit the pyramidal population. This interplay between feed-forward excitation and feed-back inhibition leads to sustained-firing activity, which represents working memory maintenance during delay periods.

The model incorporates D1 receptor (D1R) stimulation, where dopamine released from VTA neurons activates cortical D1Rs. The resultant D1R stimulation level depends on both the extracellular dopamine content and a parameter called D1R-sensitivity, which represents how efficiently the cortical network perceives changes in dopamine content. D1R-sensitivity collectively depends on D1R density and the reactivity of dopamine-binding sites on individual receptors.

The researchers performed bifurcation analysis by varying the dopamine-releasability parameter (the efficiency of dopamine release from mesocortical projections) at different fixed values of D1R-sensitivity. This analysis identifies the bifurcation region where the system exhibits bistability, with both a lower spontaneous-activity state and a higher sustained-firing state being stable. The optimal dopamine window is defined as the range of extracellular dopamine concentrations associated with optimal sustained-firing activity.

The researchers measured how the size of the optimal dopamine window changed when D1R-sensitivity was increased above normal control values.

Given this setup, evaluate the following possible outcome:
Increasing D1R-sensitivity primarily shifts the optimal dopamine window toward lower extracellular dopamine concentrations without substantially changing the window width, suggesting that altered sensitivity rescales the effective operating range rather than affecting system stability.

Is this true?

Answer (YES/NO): NO